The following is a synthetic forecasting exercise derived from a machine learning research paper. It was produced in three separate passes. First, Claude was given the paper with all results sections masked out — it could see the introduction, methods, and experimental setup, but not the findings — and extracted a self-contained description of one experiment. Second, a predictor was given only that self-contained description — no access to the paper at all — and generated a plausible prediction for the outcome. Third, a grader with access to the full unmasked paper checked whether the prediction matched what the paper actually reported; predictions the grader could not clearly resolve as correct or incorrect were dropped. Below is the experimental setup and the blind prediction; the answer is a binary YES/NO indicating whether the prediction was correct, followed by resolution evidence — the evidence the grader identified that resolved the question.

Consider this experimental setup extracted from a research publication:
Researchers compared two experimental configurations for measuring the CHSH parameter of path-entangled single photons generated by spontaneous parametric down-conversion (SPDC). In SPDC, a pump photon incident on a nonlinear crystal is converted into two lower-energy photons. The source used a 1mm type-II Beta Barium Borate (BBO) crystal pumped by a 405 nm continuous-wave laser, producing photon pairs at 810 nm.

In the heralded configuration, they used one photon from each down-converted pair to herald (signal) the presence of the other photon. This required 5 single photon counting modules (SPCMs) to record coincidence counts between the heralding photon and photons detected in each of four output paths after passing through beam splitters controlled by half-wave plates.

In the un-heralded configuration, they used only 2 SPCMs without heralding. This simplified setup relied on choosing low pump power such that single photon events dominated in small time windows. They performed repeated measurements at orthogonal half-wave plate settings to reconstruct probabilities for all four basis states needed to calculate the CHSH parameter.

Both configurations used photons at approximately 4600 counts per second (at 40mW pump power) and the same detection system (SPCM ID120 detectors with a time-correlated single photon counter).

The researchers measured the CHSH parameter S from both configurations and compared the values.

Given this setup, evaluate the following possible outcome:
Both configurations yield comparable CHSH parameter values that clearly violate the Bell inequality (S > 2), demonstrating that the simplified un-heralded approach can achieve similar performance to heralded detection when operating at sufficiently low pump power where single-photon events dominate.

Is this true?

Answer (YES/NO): YES